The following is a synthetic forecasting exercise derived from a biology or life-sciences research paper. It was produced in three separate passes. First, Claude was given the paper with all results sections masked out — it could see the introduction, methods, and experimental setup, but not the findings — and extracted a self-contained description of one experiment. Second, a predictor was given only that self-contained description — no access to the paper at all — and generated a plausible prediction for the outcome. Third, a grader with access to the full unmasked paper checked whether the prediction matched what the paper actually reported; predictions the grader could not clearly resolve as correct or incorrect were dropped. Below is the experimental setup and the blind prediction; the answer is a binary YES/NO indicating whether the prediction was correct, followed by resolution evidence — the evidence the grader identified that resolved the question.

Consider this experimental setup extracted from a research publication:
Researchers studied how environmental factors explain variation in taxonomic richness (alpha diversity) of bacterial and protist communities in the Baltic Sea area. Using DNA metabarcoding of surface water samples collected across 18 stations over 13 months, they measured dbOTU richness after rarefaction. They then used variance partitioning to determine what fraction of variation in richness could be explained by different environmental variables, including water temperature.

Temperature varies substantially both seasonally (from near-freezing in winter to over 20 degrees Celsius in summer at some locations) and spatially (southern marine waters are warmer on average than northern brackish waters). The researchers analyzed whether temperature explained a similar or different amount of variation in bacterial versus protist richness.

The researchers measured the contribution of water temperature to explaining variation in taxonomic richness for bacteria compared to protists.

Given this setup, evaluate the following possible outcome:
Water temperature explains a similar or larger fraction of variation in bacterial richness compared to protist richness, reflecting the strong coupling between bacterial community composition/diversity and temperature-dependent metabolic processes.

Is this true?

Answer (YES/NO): NO